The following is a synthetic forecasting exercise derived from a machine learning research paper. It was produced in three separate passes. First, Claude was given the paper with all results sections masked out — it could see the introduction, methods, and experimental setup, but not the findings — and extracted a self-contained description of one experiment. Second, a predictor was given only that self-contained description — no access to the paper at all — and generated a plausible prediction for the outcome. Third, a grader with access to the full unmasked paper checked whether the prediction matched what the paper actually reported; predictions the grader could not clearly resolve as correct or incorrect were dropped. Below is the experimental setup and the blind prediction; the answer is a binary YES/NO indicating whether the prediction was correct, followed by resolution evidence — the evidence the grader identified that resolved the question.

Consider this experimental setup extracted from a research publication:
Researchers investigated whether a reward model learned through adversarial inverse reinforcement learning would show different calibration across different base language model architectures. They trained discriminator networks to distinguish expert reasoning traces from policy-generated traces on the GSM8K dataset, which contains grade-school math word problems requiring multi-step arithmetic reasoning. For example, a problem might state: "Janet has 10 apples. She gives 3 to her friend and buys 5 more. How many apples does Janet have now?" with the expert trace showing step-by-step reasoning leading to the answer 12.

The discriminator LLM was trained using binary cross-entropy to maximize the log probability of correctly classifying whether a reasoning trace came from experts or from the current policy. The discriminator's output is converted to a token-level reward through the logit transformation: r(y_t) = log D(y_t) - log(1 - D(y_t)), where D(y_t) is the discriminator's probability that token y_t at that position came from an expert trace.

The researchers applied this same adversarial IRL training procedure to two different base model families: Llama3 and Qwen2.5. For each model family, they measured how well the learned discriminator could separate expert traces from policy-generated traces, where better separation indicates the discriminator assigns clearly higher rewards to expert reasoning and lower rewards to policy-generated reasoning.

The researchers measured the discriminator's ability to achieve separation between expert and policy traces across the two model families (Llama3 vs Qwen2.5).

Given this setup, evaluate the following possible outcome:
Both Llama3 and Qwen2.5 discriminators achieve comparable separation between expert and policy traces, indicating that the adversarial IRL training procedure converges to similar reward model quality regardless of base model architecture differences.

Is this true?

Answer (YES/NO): NO